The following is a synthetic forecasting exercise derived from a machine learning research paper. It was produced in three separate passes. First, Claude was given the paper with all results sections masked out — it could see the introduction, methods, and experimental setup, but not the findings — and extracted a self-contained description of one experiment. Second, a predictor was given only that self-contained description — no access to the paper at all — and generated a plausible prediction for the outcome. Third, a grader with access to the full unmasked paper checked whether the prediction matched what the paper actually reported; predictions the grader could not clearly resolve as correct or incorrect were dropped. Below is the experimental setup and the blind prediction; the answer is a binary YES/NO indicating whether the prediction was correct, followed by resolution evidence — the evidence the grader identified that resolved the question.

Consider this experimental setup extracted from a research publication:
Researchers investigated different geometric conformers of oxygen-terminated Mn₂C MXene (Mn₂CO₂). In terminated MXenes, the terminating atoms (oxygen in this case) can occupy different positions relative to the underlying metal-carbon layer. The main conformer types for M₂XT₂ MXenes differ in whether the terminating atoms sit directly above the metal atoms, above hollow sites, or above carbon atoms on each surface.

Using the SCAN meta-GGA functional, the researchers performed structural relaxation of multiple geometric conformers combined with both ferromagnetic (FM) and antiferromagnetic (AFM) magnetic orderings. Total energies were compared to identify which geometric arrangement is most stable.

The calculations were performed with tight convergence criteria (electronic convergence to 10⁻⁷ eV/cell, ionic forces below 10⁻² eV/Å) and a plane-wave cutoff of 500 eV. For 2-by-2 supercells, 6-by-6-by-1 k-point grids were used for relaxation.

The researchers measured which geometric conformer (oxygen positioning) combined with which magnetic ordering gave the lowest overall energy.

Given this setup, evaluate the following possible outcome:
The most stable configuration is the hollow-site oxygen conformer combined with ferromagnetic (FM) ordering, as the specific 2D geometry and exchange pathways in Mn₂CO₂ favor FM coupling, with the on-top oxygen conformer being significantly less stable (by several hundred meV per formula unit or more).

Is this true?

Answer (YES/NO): NO